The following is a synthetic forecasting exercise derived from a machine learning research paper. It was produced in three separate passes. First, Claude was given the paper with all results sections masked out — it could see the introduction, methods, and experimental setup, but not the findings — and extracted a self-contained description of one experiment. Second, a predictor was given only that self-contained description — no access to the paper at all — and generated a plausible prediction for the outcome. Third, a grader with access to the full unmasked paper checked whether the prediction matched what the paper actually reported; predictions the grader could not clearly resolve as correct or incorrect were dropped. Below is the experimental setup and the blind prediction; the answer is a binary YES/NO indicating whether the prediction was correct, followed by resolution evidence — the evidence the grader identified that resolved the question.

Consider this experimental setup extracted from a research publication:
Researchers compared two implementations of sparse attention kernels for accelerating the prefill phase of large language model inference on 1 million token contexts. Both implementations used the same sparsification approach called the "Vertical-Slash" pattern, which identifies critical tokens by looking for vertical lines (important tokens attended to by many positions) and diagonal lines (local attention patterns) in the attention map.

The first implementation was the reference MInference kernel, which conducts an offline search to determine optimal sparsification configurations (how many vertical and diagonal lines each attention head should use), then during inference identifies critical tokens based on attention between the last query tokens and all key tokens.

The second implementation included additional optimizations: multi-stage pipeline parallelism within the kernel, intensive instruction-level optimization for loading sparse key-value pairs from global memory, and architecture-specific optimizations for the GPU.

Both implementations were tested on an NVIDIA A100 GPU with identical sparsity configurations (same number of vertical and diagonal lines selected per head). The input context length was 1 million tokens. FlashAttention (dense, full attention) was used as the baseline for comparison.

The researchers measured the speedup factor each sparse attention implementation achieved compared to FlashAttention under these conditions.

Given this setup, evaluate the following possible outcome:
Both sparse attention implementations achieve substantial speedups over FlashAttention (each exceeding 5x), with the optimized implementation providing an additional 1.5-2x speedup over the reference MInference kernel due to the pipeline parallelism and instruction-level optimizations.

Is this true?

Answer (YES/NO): YES